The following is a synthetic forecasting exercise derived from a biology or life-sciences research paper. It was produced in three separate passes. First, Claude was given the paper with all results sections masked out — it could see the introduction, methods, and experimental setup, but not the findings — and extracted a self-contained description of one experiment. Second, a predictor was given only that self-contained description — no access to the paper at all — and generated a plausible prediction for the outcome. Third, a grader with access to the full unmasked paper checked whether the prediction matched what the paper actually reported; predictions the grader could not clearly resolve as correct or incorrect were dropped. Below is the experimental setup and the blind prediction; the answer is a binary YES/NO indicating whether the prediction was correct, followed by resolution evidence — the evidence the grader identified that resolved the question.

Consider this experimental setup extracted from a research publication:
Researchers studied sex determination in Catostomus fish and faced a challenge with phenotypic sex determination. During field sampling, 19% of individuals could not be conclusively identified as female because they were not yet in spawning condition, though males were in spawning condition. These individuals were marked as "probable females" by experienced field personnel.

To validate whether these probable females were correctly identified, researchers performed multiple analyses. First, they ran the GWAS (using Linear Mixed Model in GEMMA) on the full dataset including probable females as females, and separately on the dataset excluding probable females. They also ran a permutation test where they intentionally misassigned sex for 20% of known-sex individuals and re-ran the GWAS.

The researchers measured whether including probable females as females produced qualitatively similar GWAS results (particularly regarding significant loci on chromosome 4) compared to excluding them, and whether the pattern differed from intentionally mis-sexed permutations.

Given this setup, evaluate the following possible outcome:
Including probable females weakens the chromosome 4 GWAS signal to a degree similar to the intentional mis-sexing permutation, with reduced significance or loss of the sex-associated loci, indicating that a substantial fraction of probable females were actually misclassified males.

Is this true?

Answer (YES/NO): NO